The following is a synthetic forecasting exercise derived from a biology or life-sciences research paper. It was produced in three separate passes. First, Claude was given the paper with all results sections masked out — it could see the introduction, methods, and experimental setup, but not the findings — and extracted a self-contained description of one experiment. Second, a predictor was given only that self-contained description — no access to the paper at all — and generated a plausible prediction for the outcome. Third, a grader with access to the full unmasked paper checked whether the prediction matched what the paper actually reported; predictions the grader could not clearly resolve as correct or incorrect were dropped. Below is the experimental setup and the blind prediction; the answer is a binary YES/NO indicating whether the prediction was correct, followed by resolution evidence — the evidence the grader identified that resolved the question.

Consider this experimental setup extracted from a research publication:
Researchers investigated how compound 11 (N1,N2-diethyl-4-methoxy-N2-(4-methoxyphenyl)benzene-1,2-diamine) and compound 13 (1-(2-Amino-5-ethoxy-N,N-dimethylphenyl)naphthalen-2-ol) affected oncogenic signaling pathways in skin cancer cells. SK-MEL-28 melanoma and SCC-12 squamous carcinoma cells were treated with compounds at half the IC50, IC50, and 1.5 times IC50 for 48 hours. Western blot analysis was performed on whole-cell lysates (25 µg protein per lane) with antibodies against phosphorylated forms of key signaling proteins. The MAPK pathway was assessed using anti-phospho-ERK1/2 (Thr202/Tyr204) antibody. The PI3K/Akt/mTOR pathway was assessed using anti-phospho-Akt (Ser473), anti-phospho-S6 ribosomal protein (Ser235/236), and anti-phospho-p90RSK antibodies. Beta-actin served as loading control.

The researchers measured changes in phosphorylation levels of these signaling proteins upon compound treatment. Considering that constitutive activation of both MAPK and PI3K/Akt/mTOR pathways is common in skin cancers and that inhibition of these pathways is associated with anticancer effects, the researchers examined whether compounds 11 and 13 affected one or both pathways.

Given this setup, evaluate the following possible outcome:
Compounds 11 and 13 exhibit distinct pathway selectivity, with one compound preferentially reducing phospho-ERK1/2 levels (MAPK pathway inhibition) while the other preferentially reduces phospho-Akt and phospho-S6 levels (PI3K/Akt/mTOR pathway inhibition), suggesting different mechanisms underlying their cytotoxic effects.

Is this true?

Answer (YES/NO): NO